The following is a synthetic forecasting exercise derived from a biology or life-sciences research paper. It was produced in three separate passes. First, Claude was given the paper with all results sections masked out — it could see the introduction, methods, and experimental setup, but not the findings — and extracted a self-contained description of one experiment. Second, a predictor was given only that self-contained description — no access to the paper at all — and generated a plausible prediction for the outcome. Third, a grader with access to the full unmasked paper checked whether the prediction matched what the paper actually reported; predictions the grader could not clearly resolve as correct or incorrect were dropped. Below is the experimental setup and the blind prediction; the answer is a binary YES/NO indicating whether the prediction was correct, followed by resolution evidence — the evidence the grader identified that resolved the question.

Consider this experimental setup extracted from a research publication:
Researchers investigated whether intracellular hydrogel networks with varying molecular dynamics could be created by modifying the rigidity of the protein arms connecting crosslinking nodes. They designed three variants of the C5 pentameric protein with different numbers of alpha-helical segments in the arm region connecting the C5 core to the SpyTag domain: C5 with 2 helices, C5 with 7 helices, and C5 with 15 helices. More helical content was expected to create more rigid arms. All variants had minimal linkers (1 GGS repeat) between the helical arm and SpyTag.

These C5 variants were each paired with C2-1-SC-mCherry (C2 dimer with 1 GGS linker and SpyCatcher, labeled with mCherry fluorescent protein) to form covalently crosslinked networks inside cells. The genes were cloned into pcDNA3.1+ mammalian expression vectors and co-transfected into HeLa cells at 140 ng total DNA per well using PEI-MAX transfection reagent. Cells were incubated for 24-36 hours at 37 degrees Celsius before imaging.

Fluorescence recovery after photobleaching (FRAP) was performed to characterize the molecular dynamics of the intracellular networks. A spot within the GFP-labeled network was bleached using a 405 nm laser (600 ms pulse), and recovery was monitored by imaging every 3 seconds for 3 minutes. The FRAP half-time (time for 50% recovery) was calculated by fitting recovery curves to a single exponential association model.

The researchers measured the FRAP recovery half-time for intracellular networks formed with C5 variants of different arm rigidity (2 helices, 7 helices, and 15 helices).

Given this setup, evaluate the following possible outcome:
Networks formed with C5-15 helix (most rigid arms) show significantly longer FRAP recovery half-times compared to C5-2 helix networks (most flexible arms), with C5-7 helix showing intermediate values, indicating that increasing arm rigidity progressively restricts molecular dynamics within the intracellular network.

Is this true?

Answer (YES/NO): YES